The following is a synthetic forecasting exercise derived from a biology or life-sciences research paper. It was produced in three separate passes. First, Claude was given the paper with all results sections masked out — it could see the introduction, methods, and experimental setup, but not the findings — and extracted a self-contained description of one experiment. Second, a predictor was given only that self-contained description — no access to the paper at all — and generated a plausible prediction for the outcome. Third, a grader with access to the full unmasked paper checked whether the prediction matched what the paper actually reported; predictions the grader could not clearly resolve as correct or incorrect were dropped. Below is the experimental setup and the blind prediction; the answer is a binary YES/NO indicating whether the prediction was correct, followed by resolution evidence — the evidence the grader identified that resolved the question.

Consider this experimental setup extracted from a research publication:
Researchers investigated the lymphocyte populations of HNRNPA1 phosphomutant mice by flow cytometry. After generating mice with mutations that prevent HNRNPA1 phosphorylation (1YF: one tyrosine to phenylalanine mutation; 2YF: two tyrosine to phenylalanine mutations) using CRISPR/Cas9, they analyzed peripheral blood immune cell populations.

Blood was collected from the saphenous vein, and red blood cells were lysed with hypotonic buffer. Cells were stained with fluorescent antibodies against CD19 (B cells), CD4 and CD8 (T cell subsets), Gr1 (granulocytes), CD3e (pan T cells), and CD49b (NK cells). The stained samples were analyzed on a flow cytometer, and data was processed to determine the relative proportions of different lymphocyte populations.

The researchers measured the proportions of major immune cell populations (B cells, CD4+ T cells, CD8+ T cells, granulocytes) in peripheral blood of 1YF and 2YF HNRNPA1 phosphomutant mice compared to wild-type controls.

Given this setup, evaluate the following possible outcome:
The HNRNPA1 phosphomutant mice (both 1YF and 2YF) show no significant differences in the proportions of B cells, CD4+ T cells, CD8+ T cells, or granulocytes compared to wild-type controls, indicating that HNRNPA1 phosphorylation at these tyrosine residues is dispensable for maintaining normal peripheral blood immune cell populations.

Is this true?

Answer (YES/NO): NO